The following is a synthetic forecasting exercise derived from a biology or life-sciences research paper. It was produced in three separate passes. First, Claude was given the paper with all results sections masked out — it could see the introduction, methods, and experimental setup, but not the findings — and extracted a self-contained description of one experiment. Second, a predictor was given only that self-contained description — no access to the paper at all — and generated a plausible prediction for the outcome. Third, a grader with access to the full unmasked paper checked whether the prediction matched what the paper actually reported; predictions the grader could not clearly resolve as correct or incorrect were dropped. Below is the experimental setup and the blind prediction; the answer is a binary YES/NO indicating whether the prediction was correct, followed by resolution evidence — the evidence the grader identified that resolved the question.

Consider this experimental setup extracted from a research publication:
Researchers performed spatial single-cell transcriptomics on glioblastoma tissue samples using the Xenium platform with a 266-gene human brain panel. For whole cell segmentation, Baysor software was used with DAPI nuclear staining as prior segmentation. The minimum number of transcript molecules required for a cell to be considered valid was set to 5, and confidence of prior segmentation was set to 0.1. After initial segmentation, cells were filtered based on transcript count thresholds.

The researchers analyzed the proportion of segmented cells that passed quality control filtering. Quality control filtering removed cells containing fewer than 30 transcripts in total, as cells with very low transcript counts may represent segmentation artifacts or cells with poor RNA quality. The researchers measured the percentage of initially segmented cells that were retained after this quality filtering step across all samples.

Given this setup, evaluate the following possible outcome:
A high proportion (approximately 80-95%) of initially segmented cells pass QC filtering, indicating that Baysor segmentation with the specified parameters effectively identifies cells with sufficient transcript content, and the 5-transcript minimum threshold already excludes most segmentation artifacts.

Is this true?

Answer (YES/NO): NO